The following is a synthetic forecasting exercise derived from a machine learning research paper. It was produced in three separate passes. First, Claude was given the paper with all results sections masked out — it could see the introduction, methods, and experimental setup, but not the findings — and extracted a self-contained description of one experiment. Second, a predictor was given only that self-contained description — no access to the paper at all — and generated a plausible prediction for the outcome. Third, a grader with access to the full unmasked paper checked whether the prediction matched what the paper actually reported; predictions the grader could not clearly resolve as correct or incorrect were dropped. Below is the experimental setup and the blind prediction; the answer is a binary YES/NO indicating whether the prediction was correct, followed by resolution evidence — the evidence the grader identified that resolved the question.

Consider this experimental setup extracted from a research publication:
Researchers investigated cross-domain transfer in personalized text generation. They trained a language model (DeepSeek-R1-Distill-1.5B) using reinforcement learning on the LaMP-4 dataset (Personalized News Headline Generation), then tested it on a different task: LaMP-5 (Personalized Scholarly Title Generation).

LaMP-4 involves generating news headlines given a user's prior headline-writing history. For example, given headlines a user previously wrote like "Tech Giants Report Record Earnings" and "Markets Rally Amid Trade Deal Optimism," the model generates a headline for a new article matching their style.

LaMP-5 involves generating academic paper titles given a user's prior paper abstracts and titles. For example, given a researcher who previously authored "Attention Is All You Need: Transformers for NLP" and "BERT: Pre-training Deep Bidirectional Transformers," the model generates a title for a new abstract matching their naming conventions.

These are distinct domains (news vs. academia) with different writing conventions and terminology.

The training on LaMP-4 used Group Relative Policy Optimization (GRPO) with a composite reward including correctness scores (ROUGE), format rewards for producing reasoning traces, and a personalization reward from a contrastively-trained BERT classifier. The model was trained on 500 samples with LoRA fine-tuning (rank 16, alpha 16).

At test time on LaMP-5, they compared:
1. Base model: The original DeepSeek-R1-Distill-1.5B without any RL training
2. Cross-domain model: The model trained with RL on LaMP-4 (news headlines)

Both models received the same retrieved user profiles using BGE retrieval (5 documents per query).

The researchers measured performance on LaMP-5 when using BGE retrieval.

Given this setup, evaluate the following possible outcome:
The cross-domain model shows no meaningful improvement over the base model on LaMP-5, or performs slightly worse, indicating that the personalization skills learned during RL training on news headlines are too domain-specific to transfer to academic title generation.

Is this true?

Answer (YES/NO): NO